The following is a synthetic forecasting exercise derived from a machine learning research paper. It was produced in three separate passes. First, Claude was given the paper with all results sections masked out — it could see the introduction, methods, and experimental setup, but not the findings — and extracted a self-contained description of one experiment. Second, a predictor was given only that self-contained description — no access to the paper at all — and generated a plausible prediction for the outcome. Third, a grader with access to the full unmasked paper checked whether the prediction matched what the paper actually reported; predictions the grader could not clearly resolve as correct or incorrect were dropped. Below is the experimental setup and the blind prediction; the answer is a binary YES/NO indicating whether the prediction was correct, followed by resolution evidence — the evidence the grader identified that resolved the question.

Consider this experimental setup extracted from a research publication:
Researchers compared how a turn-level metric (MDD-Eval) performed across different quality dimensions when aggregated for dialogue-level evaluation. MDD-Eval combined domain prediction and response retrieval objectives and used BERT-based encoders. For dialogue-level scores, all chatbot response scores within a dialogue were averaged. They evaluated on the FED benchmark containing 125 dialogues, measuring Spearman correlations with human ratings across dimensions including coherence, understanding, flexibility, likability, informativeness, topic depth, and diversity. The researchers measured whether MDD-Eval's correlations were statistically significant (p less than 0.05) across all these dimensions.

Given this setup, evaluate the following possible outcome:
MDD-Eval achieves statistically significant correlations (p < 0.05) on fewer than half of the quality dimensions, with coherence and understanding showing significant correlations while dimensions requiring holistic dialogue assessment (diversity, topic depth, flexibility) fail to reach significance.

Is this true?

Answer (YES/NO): YES